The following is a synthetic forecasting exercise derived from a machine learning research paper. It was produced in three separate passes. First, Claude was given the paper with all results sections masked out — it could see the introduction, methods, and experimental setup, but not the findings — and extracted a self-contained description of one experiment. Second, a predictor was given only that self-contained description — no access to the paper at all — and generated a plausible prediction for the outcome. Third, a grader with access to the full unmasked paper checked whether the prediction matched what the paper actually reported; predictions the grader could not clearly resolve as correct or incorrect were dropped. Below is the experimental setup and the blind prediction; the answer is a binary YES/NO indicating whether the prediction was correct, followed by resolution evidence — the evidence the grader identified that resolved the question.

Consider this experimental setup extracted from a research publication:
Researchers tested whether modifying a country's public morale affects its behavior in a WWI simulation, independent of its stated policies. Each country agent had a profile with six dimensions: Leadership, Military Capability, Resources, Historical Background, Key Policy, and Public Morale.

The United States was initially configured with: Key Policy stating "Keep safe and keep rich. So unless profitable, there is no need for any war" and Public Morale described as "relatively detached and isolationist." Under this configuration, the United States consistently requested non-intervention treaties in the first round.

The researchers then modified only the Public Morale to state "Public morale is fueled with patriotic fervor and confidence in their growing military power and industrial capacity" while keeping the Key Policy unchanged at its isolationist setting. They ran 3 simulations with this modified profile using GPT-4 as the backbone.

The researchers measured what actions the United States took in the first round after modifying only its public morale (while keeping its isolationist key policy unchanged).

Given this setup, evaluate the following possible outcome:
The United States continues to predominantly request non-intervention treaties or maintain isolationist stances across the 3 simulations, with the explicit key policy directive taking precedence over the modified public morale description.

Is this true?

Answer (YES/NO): NO